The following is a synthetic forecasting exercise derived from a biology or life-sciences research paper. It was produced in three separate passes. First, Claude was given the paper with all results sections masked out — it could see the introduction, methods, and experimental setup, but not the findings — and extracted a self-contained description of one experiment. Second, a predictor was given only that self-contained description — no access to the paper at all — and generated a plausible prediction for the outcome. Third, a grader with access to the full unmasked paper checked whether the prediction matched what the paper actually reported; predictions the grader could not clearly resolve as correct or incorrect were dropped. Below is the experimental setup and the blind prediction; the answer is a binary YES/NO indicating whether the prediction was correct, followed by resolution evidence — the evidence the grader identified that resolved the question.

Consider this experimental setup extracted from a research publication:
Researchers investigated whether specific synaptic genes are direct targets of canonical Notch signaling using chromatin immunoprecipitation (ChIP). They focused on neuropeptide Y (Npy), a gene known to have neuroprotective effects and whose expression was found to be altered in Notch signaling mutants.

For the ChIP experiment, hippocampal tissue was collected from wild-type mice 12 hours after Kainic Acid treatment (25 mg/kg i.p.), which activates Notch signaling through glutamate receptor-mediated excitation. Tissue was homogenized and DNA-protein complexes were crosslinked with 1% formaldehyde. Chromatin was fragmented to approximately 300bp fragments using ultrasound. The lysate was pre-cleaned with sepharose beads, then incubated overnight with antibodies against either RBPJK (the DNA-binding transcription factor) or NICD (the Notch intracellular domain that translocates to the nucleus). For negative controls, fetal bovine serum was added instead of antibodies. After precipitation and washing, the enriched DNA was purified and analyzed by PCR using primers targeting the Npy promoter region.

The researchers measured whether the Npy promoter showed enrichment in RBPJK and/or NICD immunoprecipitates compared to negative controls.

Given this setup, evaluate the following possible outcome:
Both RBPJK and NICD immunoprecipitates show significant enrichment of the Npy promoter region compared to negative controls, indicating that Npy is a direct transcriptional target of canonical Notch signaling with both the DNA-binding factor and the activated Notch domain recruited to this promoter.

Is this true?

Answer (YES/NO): YES